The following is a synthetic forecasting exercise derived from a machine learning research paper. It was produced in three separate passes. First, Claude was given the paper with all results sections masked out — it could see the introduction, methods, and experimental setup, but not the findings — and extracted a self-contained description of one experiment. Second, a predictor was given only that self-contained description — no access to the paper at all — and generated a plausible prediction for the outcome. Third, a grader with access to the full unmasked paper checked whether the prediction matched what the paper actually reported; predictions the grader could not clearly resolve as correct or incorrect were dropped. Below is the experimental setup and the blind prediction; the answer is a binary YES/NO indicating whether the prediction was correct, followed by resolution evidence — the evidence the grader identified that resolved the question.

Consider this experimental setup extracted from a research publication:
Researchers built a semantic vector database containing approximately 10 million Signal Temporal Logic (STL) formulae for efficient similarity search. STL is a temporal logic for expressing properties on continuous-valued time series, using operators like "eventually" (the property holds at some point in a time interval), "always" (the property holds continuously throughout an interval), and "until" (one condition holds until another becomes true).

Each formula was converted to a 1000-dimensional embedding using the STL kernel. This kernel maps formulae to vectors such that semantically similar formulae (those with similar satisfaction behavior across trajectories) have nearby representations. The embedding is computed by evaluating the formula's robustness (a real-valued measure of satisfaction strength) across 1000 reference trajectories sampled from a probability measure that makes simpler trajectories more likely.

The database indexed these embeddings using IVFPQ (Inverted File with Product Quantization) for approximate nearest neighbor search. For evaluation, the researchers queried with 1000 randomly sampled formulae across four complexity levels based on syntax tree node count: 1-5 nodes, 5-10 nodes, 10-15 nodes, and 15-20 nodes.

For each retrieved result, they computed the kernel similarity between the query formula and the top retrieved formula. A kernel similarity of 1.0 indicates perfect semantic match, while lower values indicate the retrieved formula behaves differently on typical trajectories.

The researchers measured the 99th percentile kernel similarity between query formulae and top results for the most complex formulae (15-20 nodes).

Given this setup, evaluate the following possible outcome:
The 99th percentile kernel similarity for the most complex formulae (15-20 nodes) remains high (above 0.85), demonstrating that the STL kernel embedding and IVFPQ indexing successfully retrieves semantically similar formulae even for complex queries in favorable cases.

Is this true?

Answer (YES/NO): YES